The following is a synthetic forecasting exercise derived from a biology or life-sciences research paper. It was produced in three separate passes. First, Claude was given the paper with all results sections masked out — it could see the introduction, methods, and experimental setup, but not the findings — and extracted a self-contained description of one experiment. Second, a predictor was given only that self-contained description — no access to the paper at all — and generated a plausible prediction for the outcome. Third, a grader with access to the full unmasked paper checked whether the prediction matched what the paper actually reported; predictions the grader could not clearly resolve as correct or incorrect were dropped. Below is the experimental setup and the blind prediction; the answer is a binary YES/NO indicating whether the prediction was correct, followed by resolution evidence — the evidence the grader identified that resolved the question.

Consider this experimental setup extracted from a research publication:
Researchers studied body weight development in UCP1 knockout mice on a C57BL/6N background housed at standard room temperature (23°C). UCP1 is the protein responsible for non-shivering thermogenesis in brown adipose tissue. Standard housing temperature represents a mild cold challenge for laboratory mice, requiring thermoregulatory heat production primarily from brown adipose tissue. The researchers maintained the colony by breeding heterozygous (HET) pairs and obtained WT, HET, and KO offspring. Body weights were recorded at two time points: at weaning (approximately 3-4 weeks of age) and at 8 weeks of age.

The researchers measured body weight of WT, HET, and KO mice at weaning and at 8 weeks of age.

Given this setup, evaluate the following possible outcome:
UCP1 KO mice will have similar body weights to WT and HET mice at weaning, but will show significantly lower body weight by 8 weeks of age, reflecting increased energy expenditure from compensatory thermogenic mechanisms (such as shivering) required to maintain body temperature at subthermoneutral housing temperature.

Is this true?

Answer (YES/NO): NO